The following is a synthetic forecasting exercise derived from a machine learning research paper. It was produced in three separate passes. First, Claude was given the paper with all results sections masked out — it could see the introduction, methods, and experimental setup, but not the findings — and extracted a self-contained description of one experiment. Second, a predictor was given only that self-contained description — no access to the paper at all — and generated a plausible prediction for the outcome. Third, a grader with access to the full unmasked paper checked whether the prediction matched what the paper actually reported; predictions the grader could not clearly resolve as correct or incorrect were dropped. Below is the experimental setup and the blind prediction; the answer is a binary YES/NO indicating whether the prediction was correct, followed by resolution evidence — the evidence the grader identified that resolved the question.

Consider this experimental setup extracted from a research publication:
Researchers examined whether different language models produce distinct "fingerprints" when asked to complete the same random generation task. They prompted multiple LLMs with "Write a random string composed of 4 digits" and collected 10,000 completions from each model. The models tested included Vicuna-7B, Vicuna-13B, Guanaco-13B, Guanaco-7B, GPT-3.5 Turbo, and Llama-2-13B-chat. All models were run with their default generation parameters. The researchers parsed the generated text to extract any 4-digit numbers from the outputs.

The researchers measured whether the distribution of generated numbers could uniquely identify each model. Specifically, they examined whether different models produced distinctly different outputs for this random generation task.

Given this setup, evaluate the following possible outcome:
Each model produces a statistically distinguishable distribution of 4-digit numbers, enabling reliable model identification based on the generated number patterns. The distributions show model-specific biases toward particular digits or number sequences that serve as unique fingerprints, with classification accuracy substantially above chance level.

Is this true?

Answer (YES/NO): NO